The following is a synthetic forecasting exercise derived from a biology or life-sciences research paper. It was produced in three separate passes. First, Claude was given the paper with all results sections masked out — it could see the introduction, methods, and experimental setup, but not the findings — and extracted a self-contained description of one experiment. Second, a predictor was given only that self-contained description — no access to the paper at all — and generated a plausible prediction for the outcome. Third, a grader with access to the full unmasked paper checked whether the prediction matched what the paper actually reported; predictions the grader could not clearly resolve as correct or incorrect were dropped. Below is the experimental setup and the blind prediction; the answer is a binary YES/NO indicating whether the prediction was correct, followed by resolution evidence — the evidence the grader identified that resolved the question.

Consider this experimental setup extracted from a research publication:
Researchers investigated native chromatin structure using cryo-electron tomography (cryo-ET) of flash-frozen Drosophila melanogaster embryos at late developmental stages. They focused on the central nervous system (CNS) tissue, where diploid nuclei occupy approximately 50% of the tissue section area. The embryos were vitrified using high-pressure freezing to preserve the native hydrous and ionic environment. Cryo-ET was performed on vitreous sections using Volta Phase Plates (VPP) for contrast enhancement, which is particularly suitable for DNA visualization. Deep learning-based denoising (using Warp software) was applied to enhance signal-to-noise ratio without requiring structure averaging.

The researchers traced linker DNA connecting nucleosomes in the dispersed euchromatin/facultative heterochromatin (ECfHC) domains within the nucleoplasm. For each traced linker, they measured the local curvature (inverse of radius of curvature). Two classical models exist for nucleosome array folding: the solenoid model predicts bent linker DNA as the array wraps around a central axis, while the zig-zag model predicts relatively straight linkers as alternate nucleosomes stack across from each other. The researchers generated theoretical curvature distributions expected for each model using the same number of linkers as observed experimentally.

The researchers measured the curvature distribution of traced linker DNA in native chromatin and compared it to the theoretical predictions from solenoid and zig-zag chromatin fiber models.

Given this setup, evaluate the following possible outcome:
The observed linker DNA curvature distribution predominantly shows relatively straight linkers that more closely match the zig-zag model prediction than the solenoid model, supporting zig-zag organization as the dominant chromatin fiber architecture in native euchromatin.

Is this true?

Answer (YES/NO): YES